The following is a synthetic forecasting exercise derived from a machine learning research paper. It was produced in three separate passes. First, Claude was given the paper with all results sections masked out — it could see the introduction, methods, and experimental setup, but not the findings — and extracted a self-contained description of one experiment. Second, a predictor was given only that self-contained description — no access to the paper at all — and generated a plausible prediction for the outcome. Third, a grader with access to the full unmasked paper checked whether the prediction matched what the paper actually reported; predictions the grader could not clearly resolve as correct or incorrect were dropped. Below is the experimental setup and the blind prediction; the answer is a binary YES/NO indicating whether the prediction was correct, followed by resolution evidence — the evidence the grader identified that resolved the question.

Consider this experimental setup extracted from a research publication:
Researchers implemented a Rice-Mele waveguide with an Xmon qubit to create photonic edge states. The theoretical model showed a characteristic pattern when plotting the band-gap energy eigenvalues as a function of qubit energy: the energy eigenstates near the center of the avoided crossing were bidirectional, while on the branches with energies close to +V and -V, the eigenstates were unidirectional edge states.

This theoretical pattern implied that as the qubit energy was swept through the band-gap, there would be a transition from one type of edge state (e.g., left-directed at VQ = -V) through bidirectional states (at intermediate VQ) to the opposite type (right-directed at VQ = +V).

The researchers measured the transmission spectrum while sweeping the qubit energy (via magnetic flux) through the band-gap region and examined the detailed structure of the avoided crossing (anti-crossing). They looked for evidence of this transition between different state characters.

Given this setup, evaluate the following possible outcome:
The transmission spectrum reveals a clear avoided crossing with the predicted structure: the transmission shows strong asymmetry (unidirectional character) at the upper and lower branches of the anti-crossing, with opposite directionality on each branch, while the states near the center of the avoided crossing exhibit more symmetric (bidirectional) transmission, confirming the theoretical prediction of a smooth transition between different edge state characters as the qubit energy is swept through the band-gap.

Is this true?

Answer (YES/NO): NO